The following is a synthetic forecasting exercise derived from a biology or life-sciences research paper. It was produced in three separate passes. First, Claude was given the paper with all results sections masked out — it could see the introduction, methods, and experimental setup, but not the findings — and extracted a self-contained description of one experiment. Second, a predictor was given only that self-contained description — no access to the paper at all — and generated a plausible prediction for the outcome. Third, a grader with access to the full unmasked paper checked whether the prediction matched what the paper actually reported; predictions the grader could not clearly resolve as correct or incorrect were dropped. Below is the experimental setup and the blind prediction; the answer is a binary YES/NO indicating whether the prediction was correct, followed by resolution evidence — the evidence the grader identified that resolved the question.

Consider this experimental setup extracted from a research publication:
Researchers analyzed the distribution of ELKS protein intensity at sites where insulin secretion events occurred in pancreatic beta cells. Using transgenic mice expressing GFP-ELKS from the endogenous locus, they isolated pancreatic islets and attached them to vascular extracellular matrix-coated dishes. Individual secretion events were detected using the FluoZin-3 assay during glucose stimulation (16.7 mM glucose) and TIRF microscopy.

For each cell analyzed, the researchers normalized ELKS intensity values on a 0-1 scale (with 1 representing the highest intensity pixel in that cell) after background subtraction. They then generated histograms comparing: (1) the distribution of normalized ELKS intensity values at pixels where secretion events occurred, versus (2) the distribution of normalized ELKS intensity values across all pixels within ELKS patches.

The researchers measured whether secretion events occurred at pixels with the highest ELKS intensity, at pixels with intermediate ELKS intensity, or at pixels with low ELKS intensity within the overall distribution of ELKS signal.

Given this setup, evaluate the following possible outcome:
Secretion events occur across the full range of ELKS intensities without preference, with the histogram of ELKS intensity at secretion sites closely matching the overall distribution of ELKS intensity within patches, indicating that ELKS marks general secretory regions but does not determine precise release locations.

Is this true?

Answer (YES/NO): NO